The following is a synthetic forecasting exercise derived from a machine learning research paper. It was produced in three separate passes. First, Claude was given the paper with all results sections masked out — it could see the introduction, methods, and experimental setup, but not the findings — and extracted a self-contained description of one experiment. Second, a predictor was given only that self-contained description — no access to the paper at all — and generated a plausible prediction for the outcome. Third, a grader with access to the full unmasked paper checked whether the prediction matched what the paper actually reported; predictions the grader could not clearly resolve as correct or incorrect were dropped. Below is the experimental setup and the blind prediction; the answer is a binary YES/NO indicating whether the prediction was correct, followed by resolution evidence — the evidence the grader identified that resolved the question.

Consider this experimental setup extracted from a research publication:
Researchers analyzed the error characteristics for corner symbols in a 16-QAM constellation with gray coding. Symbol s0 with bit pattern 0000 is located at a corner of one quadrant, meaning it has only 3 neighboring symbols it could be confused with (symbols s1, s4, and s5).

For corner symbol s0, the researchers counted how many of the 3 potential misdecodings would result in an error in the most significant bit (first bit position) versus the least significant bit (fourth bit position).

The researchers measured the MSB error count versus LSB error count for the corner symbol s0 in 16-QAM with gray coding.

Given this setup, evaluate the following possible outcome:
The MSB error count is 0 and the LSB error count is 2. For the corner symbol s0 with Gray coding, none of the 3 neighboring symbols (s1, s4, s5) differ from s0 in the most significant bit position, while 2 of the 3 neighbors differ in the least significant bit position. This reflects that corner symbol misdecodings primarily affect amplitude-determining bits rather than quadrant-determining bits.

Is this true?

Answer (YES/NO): YES